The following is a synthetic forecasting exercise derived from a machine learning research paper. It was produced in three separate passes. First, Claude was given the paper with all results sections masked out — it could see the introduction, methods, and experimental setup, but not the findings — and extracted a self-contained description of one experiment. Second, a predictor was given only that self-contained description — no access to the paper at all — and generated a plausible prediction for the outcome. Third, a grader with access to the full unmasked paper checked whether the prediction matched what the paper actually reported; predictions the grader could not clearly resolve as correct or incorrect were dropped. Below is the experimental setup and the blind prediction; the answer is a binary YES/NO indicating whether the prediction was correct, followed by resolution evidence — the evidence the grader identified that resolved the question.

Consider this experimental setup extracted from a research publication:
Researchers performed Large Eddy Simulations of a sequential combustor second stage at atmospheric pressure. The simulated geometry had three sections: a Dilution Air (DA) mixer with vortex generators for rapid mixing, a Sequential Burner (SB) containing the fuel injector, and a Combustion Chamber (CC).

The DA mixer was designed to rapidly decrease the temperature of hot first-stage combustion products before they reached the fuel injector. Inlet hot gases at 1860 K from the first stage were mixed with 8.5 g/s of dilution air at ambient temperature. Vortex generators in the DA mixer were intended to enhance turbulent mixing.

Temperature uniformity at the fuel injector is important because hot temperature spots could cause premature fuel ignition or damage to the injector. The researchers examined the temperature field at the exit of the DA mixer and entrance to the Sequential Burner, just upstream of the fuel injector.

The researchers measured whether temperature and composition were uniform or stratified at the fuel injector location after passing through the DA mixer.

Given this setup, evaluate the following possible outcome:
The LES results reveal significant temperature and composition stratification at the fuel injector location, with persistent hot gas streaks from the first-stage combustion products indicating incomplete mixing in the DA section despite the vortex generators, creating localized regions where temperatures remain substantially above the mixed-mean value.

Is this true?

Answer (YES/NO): NO